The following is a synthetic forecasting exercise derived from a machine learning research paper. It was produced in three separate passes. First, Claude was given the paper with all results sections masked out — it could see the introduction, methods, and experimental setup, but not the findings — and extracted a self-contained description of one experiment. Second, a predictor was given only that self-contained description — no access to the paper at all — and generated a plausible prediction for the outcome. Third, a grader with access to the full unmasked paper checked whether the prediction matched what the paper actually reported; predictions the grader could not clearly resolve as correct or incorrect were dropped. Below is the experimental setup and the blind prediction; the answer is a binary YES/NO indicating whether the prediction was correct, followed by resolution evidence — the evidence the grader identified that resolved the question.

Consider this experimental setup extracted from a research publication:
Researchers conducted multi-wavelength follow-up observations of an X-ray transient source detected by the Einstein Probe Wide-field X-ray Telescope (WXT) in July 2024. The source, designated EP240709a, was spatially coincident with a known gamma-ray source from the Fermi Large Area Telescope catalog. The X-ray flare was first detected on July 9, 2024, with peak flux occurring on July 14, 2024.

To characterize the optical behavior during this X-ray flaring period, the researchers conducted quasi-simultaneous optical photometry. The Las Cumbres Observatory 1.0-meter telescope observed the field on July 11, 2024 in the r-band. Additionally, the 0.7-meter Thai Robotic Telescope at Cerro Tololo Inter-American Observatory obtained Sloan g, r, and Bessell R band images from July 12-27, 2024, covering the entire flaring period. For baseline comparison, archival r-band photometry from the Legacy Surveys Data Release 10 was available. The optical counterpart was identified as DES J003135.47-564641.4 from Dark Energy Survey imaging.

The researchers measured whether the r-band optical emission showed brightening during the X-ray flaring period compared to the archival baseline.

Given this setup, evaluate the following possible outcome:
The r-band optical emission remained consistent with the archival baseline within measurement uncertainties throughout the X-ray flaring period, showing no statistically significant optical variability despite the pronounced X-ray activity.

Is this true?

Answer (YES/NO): YES